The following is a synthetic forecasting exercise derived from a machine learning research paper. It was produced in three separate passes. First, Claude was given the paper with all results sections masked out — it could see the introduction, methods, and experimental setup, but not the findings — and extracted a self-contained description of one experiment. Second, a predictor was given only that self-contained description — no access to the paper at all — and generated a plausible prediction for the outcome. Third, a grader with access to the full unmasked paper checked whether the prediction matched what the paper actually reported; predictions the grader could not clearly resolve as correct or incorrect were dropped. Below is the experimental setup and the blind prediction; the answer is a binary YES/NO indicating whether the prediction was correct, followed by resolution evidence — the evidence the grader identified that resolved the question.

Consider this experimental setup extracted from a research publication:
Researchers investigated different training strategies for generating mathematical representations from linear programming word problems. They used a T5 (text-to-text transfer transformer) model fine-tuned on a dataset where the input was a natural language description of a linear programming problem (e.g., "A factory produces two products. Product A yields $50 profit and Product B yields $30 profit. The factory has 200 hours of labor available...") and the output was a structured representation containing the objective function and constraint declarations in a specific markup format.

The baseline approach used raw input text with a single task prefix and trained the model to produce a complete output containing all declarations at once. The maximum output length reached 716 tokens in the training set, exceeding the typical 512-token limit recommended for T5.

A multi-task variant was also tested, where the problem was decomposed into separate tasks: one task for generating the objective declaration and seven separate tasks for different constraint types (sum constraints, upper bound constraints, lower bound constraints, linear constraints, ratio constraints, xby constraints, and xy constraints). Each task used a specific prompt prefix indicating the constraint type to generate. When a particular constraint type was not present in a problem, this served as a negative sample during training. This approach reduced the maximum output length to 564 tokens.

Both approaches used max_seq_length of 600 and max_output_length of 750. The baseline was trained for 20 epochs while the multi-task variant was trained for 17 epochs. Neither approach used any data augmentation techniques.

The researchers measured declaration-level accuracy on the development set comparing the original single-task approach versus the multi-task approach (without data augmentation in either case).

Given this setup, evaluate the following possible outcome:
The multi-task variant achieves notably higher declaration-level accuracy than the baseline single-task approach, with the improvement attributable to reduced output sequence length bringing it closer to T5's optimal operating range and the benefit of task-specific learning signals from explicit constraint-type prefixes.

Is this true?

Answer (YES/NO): NO